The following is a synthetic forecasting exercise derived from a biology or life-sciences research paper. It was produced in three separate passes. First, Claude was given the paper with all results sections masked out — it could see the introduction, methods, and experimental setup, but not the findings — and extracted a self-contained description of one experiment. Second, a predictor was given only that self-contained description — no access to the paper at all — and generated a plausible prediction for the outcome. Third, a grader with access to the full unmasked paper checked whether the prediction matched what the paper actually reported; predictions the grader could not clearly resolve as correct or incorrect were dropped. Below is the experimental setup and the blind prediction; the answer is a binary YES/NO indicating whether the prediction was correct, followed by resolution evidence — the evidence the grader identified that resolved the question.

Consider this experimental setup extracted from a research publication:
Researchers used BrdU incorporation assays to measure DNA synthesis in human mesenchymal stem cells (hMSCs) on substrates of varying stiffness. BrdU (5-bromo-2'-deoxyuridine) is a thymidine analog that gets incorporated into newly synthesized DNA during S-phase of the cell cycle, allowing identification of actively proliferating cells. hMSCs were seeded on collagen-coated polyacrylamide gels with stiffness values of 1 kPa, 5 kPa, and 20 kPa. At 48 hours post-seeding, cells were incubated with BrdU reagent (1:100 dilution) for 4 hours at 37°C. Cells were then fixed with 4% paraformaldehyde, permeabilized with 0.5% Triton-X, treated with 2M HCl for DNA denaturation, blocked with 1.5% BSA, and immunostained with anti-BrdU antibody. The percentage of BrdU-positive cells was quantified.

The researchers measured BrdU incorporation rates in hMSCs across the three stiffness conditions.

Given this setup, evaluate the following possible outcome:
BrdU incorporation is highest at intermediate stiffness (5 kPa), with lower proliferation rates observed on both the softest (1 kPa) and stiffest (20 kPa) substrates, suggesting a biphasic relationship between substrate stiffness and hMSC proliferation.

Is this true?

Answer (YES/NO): NO